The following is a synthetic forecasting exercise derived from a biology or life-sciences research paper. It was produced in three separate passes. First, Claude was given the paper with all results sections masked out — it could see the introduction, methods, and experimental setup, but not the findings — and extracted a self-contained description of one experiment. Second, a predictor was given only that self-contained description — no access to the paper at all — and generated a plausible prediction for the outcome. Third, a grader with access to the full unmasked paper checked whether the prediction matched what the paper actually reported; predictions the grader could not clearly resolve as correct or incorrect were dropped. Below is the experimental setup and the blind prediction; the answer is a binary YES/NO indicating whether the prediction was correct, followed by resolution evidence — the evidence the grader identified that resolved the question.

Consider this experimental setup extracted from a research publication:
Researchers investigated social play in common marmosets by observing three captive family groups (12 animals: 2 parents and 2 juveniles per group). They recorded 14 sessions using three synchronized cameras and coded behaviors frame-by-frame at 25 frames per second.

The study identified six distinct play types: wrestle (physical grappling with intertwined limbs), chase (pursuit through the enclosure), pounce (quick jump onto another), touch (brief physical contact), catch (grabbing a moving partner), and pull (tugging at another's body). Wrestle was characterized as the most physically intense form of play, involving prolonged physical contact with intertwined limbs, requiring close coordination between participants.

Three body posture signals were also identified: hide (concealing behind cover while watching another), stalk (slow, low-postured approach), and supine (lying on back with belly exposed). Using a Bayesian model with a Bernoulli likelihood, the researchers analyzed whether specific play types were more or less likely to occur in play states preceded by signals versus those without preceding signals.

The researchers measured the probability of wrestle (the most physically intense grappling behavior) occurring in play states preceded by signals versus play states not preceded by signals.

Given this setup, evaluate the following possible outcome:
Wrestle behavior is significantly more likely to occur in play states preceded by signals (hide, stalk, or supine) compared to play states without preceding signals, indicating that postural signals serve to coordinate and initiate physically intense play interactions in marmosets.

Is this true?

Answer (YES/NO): YES